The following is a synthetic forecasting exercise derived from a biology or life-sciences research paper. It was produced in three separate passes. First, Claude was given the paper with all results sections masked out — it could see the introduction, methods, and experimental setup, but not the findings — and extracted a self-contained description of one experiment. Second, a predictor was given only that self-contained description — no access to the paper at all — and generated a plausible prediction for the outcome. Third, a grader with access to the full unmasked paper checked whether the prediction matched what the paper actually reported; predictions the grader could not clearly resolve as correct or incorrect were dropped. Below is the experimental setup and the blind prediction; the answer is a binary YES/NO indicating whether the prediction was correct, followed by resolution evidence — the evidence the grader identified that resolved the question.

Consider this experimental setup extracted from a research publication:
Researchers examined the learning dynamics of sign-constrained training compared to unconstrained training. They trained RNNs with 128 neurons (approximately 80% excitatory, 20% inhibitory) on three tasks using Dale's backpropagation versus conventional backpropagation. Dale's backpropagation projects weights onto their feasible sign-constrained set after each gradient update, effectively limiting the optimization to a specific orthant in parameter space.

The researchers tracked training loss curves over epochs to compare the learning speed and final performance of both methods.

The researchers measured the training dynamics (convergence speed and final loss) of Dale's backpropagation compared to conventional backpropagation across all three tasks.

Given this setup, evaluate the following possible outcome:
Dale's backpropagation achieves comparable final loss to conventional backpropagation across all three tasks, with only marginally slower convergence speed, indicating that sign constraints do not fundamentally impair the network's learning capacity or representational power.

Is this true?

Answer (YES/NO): NO